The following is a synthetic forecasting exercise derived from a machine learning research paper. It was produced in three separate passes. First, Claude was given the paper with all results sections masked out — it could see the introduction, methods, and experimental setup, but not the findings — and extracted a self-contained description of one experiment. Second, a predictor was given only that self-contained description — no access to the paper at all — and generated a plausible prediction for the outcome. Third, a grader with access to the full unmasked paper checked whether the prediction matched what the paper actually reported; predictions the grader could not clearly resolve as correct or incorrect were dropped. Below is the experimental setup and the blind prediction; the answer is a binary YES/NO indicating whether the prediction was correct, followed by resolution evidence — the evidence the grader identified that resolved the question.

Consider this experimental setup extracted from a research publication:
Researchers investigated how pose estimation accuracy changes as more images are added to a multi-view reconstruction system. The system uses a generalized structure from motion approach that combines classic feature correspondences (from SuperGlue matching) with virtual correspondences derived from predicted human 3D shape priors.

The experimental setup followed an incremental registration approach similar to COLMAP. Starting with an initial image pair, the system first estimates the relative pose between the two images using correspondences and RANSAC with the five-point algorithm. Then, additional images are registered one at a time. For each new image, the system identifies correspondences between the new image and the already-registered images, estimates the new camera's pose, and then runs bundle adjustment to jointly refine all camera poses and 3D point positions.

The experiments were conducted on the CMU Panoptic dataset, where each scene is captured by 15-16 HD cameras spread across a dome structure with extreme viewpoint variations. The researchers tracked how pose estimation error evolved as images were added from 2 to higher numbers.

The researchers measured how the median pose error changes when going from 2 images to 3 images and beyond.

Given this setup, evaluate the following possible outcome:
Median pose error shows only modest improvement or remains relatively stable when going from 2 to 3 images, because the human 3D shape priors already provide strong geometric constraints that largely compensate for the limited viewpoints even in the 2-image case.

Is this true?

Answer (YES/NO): NO